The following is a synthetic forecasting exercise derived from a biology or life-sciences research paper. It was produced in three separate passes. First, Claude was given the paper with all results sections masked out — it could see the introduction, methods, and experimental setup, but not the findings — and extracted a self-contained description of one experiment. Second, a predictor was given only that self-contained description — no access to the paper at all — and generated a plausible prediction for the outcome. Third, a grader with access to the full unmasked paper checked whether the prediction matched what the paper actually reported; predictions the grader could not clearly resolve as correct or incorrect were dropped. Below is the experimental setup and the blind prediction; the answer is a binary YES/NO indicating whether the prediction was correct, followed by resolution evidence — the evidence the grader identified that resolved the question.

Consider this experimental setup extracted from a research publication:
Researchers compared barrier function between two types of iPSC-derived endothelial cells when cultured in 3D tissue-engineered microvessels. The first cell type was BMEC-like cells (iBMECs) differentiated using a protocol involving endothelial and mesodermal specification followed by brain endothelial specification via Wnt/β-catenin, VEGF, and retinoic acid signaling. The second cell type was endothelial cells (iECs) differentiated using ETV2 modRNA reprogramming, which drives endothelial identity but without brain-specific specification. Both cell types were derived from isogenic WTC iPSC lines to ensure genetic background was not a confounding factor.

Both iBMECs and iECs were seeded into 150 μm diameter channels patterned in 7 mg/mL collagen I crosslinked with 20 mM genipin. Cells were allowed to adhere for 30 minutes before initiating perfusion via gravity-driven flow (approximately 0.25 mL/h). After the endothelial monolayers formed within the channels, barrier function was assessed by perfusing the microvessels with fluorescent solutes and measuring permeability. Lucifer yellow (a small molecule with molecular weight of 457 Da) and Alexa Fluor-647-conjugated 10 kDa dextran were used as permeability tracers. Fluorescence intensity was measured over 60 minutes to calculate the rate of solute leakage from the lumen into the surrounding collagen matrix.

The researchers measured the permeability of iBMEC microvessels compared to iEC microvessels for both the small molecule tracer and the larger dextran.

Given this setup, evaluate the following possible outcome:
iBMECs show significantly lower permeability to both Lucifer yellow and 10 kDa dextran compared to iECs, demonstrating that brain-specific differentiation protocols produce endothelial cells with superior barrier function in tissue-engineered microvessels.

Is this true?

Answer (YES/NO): NO